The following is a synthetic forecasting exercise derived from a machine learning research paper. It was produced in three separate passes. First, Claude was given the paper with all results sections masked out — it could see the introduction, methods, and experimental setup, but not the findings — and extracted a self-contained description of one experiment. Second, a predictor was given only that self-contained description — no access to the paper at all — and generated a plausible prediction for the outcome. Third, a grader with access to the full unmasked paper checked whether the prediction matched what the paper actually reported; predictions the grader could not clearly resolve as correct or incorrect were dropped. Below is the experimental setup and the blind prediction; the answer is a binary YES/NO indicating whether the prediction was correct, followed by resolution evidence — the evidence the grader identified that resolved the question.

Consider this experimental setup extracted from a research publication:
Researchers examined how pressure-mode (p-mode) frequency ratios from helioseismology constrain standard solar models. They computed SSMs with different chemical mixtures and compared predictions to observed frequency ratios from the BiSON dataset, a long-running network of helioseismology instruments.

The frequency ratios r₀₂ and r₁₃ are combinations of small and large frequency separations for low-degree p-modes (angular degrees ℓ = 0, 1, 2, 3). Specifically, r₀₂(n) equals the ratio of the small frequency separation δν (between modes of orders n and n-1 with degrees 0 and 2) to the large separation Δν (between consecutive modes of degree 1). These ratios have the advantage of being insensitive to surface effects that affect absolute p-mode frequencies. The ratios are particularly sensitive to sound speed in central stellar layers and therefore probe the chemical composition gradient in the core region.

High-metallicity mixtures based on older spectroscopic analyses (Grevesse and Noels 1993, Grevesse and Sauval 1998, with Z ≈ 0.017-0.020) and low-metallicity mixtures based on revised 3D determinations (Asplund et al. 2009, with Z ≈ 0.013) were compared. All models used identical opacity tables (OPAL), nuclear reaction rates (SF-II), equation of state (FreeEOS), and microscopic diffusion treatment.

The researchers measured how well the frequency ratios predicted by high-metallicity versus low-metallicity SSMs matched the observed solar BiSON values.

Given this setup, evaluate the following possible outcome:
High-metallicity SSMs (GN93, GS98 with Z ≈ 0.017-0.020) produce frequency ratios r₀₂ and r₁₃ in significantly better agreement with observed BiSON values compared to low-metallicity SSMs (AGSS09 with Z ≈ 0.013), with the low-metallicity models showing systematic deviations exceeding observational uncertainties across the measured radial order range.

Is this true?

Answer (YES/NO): YES